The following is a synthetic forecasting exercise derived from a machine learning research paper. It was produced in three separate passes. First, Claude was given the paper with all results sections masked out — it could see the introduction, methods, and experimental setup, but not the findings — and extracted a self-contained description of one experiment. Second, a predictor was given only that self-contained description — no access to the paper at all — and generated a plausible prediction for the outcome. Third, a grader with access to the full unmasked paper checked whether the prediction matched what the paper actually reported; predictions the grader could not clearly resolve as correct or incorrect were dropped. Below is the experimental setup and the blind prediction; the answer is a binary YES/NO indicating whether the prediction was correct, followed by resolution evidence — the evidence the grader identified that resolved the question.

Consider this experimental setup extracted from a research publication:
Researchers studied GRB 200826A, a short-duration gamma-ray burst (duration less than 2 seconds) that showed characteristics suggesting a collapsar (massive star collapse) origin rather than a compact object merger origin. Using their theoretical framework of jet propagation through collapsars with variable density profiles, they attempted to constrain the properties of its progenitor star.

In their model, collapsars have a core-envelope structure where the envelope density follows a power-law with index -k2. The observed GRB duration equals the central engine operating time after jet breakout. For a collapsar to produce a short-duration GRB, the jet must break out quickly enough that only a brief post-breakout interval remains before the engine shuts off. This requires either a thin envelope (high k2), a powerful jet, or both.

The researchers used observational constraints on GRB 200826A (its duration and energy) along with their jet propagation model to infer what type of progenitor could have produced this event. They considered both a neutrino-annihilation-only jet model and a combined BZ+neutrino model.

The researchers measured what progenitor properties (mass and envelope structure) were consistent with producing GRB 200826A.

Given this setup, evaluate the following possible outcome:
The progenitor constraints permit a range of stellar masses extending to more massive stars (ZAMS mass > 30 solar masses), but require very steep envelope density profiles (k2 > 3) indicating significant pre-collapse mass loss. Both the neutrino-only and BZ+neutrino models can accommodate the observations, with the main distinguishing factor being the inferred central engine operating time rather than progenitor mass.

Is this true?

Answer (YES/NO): NO